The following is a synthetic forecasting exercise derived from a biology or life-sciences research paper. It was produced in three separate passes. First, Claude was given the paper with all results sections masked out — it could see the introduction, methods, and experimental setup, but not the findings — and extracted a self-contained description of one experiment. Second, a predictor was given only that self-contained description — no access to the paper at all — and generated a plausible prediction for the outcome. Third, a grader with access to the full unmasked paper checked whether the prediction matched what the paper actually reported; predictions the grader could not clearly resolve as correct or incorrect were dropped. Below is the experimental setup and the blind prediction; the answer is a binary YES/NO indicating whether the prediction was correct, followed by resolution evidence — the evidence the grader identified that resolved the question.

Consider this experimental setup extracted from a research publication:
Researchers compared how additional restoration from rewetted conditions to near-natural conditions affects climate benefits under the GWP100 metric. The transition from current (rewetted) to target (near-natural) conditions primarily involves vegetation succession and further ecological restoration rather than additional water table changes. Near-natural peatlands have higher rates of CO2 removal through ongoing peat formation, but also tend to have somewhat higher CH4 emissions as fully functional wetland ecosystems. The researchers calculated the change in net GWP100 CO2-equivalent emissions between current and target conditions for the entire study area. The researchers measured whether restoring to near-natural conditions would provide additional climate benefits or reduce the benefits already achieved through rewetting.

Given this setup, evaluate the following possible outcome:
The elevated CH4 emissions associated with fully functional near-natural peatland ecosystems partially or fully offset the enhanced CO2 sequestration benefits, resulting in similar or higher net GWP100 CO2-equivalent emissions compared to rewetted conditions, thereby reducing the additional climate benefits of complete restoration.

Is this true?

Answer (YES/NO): NO